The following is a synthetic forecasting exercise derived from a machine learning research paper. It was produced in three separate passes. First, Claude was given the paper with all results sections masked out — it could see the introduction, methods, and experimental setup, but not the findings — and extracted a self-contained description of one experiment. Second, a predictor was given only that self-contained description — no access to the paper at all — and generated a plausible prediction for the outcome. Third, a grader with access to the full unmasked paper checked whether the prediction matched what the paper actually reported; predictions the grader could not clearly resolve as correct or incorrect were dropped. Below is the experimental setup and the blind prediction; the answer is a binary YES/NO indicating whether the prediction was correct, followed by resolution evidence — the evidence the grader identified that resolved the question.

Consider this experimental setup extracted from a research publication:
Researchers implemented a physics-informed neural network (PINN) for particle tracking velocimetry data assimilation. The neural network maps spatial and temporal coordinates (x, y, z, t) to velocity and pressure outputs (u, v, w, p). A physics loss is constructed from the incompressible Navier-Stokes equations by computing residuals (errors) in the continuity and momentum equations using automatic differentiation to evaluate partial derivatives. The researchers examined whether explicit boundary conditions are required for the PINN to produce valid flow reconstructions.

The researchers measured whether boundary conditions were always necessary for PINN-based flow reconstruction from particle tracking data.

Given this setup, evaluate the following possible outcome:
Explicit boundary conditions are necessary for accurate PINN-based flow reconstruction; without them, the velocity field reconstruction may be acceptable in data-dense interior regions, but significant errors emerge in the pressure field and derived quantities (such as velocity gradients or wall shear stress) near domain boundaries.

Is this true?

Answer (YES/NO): NO